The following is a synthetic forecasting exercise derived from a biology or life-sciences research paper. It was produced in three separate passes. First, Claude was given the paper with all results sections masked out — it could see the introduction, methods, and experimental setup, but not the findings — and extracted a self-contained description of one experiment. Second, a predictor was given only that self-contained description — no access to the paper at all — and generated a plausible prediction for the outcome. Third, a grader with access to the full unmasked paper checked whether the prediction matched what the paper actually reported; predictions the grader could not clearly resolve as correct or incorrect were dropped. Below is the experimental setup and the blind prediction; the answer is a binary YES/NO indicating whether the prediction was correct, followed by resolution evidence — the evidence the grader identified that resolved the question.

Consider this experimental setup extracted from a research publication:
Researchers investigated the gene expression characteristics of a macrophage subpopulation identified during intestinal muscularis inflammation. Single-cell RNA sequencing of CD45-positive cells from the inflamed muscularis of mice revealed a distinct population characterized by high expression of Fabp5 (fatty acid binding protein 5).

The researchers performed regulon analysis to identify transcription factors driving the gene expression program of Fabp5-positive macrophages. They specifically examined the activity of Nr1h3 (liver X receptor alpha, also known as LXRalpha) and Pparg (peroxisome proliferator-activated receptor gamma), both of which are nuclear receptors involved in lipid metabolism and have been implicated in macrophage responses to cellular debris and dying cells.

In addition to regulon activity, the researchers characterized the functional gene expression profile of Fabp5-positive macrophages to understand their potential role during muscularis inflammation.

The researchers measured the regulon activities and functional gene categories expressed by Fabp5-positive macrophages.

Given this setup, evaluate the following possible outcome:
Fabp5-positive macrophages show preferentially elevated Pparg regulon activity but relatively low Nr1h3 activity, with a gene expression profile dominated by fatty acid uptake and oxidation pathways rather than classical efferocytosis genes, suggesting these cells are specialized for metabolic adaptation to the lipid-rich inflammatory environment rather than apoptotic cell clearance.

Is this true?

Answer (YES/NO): NO